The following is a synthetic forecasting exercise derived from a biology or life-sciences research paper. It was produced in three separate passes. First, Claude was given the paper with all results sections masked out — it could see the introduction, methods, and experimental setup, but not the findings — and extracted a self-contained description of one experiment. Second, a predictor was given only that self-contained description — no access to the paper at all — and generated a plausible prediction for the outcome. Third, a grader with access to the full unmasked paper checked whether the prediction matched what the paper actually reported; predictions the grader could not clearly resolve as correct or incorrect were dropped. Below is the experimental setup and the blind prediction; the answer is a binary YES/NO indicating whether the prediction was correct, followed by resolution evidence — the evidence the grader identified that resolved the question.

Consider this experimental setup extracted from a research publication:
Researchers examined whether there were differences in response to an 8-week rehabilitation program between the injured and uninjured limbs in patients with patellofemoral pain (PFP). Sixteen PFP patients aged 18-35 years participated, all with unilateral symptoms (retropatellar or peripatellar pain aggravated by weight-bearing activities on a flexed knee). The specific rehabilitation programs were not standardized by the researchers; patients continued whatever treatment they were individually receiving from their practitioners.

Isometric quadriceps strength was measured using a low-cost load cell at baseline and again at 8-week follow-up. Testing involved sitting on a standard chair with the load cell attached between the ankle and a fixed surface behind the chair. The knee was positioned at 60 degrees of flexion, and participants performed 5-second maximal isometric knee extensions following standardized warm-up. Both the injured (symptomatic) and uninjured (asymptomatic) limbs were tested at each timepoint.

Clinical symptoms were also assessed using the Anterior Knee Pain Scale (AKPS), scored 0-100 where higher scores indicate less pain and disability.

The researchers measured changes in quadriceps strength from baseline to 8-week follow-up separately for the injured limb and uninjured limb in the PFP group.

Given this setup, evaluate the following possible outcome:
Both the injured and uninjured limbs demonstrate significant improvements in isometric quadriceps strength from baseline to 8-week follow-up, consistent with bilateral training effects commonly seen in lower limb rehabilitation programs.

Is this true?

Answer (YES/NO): NO